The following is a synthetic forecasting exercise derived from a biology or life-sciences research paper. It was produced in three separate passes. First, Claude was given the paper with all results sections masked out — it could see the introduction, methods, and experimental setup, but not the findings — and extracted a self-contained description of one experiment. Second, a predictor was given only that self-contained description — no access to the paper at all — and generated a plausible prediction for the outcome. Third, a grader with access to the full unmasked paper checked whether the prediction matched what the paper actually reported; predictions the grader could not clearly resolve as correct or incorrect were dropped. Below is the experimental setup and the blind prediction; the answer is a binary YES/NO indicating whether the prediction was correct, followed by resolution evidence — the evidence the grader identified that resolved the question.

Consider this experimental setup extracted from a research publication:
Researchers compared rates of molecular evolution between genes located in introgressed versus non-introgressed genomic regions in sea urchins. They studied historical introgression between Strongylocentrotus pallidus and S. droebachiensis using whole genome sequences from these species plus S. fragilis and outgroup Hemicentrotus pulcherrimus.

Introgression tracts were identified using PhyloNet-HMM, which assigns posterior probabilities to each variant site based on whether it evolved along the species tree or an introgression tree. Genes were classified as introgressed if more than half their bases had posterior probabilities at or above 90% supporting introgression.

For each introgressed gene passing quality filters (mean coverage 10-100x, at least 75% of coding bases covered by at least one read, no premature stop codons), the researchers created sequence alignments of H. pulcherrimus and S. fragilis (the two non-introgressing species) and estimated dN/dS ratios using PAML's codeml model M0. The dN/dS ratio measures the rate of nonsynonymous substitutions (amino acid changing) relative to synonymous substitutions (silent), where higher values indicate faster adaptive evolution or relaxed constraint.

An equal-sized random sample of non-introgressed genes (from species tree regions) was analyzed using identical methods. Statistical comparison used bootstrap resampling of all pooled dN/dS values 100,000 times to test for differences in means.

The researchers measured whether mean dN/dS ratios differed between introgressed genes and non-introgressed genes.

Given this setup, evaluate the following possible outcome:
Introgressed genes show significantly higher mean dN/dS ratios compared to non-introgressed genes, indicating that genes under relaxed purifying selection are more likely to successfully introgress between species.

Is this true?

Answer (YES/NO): NO